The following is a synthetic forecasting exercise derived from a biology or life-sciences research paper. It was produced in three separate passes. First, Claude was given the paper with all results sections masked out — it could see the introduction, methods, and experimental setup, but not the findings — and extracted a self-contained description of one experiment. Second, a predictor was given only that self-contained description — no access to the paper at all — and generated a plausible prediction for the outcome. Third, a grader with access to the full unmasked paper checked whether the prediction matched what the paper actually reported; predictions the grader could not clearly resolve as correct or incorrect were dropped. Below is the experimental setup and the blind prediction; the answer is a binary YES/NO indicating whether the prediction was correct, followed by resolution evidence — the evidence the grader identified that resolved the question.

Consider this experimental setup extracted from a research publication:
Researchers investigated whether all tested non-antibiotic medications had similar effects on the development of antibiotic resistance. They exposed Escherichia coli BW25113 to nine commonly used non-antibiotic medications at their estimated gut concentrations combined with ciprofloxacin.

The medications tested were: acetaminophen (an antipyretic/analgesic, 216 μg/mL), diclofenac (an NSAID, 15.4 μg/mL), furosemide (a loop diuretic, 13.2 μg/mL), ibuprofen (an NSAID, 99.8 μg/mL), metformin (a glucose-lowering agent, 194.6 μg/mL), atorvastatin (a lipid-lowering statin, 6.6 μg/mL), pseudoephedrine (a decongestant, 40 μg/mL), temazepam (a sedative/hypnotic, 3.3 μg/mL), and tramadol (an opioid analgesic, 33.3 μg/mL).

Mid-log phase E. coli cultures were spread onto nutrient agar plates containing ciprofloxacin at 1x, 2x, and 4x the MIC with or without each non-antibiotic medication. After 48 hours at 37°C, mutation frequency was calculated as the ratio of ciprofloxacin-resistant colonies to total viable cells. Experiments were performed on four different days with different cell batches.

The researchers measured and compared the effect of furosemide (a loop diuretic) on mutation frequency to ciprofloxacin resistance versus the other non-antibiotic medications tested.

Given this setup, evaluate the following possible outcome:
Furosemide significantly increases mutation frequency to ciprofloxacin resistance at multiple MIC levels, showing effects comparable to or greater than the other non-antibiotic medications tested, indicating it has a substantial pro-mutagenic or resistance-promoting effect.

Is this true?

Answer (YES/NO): NO